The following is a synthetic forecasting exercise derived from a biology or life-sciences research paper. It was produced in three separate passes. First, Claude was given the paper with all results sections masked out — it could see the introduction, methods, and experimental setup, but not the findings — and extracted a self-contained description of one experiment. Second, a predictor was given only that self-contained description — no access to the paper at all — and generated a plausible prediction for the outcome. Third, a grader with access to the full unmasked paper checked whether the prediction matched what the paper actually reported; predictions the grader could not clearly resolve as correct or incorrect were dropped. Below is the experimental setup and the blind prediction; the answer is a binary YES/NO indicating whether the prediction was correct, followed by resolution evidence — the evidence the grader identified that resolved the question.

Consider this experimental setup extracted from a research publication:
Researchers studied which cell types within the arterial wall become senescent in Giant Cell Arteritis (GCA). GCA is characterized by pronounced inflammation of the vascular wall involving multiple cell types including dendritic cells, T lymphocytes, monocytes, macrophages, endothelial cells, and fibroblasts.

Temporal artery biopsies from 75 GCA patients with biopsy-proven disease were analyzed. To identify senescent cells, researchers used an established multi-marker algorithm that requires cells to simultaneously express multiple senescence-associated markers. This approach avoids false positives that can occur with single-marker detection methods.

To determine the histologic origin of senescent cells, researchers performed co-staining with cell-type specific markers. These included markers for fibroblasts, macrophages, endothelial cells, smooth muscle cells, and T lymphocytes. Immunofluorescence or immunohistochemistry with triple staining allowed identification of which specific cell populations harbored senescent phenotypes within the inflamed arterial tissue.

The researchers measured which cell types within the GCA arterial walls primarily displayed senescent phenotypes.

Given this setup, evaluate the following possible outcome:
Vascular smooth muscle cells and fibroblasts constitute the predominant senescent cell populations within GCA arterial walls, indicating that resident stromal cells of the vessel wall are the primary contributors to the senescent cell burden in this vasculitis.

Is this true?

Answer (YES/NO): NO